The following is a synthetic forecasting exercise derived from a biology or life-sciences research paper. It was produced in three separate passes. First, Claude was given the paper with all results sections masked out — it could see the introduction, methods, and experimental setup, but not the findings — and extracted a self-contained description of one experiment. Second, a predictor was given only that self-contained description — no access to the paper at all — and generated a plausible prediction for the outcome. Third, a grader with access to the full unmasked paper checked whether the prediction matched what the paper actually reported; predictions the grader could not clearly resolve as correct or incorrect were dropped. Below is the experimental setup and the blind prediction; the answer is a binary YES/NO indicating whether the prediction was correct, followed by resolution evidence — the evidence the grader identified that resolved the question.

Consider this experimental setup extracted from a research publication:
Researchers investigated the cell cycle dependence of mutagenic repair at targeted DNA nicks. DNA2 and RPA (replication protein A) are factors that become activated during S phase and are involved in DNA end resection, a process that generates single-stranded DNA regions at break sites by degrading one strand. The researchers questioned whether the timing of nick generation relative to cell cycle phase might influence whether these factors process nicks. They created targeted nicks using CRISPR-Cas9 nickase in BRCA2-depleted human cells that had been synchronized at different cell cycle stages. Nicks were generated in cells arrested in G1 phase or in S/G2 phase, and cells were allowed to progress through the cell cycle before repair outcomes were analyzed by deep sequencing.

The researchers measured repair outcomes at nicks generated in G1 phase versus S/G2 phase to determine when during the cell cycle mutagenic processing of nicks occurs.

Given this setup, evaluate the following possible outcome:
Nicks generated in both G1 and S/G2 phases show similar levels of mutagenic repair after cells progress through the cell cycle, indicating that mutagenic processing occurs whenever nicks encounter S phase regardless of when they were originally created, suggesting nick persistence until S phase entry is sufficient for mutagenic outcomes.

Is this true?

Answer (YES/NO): NO